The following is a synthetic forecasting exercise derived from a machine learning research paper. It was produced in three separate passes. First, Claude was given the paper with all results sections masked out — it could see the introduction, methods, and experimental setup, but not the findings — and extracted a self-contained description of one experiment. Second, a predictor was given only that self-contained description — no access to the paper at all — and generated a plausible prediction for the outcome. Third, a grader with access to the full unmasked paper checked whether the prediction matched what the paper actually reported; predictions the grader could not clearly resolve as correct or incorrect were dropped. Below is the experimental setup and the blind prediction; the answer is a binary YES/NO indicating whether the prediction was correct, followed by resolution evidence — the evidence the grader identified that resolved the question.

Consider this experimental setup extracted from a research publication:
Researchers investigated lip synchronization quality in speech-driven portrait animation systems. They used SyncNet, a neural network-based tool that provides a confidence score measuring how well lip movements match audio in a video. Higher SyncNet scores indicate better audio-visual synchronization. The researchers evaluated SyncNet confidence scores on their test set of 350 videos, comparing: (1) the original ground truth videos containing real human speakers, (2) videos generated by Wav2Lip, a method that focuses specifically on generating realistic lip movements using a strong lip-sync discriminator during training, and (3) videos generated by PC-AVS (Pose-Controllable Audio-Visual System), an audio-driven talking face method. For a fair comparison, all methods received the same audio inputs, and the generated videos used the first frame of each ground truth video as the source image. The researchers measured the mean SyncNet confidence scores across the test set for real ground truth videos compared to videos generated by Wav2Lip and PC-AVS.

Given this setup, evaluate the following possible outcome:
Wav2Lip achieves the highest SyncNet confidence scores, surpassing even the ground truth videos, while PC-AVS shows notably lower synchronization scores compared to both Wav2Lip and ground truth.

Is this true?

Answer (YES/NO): NO